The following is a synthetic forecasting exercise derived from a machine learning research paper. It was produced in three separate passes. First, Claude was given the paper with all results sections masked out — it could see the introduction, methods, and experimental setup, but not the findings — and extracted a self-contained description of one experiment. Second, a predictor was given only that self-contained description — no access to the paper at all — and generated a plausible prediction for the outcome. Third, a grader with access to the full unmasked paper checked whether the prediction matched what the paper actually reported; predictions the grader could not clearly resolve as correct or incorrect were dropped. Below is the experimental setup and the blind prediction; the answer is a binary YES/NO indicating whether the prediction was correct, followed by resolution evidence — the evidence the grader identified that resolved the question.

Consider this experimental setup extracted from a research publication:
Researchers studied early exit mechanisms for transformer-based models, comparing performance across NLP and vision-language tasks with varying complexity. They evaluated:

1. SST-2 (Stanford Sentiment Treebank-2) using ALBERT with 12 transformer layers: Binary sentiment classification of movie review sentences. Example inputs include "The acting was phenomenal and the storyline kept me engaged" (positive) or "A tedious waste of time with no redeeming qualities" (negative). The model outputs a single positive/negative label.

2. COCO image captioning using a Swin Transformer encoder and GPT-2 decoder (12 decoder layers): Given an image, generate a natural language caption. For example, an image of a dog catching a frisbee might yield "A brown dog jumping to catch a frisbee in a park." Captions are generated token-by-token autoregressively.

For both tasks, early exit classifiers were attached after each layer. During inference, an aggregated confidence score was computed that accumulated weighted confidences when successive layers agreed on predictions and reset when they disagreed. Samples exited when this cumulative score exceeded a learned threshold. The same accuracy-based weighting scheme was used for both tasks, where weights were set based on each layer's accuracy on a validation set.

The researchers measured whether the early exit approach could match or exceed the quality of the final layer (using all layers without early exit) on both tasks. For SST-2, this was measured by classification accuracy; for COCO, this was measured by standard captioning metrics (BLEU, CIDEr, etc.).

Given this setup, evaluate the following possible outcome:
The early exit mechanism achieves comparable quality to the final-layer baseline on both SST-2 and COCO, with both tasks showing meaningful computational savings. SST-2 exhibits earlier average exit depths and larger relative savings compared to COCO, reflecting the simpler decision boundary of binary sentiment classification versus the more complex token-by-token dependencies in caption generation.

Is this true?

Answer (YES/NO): YES